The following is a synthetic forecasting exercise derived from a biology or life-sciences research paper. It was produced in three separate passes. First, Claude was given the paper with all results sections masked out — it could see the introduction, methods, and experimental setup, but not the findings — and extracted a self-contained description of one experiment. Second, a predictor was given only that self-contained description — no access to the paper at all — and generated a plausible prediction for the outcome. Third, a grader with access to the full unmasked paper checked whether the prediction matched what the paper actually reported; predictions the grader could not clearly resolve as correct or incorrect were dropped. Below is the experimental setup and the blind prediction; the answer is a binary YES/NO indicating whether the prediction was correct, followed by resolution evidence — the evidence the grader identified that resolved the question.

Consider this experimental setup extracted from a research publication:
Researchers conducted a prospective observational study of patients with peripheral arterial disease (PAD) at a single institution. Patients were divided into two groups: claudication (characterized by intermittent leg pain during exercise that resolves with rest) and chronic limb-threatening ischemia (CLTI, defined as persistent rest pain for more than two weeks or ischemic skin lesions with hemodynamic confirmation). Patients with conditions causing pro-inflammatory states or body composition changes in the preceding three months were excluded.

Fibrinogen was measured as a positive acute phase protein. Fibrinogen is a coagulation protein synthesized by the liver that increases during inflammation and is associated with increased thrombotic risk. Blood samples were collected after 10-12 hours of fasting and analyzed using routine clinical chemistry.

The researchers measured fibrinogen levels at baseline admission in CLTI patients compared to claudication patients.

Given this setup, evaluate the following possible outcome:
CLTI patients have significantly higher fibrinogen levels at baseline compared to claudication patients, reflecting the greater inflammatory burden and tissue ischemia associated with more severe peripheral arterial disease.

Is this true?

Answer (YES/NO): YES